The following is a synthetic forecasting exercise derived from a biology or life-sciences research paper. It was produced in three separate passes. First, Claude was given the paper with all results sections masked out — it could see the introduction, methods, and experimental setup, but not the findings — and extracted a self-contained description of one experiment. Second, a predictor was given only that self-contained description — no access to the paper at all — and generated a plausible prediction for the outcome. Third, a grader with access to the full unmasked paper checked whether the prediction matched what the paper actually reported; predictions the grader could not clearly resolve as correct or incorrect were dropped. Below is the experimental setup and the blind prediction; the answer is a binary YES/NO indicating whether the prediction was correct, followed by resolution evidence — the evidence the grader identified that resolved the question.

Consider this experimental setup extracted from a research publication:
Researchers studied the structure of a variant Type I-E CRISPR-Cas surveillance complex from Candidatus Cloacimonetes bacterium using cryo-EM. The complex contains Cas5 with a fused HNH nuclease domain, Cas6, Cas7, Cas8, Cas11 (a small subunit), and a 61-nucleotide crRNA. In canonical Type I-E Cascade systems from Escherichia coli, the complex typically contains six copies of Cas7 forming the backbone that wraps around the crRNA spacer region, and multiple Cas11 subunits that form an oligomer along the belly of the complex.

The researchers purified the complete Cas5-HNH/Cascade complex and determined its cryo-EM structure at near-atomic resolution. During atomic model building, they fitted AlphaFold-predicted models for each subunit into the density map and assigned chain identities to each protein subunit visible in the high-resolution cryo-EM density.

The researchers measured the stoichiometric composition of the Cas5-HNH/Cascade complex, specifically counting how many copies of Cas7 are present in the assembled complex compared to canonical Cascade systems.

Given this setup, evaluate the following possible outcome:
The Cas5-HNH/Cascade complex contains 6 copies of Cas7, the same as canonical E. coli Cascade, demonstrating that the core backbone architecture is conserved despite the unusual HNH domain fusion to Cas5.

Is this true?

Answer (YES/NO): YES